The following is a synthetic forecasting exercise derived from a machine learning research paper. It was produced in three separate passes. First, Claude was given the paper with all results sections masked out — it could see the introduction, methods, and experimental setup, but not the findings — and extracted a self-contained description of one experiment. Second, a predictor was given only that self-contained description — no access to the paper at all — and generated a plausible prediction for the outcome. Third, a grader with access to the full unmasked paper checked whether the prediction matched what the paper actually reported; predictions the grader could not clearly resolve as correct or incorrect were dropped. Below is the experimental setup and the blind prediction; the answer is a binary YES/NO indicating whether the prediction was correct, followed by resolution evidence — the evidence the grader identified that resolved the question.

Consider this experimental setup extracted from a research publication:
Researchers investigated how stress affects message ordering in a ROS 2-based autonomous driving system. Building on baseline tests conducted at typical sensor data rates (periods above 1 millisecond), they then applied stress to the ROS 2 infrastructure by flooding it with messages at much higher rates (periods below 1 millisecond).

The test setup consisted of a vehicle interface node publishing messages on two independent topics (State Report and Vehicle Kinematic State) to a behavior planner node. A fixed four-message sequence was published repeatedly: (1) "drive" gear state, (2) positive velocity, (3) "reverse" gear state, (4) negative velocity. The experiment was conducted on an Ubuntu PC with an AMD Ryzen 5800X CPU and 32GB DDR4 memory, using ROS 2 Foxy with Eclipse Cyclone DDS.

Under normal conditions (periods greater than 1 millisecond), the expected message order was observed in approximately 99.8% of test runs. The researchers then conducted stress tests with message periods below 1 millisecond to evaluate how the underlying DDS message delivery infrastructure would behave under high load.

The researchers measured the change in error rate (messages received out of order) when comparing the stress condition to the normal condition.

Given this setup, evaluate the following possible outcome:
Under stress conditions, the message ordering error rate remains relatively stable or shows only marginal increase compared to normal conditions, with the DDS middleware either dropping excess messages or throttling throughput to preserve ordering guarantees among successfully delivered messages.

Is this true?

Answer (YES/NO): NO